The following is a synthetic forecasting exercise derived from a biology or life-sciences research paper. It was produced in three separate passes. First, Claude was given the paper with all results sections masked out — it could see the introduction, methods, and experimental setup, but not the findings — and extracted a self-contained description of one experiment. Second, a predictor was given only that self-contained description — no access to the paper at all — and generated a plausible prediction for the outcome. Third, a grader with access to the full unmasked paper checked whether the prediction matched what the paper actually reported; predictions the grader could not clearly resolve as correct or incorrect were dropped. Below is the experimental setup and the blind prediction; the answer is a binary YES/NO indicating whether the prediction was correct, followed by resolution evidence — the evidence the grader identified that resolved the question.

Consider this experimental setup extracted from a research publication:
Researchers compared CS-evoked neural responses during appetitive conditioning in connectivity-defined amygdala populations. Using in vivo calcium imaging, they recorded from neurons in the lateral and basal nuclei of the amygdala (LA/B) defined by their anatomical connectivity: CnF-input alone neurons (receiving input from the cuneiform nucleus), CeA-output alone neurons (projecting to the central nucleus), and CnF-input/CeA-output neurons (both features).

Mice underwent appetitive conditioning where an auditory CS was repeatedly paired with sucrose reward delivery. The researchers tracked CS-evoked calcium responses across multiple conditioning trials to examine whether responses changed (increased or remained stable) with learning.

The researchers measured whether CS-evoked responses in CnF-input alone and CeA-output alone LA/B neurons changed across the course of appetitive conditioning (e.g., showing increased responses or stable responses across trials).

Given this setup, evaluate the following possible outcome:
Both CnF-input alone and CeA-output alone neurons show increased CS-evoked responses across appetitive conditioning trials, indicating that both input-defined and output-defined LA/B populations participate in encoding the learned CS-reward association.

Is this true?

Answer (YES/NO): NO